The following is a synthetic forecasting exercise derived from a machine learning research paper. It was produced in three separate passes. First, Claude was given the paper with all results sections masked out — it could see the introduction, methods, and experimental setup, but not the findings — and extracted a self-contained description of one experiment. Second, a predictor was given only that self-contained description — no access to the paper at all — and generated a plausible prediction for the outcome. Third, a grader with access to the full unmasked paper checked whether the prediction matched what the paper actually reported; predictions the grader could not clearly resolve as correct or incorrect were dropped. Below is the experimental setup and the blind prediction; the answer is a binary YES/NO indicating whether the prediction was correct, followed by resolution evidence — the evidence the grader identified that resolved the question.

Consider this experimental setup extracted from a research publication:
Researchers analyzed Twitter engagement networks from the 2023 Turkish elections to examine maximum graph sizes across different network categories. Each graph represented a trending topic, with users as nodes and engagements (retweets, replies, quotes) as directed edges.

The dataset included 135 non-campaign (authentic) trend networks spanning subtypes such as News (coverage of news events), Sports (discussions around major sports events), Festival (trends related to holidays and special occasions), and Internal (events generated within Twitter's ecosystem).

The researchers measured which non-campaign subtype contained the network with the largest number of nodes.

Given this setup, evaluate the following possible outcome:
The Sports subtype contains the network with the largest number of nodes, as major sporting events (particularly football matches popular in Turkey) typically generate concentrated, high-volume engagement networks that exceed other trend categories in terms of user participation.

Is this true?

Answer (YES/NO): NO